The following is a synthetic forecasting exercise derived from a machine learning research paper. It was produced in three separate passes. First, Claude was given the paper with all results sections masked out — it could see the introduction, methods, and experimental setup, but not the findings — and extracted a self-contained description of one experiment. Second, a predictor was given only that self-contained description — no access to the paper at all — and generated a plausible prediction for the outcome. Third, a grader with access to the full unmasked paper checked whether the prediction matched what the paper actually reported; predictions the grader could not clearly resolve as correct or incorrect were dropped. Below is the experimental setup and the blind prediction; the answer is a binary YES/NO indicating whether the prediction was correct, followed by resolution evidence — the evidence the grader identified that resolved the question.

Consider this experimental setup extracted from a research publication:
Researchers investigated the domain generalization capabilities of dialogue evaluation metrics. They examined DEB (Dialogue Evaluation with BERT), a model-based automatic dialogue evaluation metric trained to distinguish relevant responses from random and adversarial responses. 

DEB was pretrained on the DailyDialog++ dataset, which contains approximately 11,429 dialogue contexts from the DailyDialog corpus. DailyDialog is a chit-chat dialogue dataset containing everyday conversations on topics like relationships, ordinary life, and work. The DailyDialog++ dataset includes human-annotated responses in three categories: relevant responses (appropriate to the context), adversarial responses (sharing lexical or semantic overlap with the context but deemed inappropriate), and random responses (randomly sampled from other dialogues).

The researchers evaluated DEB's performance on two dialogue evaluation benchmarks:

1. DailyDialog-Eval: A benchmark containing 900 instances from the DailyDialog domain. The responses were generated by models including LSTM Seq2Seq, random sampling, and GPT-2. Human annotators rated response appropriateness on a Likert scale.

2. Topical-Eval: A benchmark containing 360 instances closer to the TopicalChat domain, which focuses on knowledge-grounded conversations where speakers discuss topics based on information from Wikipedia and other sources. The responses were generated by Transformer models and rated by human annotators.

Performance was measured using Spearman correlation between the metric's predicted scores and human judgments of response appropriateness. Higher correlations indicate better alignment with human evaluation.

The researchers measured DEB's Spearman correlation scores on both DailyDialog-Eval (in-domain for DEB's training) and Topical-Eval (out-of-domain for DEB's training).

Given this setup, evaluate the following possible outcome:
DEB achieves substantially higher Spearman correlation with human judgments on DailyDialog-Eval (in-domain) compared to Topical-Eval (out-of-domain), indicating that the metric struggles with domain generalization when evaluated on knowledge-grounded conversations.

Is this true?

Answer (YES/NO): YES